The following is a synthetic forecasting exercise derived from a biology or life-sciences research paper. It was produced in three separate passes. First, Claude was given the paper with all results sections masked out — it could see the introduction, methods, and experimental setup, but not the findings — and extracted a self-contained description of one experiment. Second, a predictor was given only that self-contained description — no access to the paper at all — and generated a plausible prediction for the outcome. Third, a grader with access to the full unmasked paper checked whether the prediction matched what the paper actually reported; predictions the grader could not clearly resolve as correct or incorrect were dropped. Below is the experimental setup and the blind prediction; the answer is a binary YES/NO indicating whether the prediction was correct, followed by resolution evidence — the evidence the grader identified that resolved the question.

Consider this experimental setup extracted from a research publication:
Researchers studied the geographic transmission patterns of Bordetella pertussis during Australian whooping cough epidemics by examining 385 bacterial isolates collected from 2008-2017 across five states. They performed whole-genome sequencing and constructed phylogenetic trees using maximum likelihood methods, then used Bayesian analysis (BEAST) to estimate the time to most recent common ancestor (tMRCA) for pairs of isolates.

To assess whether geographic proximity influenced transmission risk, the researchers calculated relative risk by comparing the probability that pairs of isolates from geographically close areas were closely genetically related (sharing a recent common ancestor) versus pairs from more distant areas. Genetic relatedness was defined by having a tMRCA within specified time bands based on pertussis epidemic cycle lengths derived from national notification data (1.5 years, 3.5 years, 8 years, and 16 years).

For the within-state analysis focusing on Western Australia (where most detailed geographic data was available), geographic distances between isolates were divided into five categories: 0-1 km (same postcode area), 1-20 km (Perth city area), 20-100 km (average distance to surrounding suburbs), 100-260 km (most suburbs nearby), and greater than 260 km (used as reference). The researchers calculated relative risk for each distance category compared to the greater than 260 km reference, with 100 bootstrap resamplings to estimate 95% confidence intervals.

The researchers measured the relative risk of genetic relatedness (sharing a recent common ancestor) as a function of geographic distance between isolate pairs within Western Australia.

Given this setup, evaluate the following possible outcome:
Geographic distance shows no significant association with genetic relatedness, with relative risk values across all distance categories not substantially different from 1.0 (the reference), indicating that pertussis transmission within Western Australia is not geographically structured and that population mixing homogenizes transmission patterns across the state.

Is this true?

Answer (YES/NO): NO